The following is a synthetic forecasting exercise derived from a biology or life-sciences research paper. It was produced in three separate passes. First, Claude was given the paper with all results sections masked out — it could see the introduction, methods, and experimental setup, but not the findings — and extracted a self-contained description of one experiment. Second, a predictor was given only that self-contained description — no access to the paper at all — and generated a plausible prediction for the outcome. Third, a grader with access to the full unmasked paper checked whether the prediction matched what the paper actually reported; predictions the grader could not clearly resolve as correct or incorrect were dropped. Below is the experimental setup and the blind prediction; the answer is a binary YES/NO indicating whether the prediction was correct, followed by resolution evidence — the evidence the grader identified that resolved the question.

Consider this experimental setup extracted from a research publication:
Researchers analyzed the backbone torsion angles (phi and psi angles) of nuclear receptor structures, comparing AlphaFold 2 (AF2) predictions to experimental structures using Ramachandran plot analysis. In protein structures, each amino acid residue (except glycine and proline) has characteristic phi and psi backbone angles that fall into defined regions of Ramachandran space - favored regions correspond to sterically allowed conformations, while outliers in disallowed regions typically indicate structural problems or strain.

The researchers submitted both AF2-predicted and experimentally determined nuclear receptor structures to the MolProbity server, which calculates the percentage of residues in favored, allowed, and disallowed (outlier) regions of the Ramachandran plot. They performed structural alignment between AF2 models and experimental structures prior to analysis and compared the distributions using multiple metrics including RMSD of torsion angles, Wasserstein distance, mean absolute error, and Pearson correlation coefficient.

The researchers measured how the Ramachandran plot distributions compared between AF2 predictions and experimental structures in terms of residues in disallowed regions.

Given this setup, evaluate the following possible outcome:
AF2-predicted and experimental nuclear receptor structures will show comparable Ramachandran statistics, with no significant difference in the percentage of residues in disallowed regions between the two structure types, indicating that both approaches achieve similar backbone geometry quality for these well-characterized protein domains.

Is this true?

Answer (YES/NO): NO